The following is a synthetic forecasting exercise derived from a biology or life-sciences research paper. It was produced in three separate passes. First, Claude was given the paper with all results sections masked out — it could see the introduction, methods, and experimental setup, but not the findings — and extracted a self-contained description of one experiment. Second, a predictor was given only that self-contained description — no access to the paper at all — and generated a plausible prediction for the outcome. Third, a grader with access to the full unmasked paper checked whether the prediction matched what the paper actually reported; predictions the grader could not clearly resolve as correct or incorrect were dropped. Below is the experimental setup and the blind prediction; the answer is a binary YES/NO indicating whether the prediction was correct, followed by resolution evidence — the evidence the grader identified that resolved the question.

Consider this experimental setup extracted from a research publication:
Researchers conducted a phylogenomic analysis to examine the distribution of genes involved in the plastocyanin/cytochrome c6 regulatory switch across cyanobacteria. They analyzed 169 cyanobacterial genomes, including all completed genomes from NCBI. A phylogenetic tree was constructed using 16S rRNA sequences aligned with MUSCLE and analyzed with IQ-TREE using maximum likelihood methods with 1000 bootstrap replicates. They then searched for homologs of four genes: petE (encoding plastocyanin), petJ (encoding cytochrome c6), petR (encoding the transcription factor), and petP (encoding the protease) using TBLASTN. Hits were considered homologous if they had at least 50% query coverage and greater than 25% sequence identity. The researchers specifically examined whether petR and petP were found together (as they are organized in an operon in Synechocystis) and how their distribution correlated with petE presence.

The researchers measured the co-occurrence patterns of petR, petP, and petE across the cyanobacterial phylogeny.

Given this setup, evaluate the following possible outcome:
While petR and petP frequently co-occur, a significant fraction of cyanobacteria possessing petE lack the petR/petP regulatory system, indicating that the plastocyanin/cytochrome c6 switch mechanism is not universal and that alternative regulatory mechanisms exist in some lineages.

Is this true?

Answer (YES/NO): NO